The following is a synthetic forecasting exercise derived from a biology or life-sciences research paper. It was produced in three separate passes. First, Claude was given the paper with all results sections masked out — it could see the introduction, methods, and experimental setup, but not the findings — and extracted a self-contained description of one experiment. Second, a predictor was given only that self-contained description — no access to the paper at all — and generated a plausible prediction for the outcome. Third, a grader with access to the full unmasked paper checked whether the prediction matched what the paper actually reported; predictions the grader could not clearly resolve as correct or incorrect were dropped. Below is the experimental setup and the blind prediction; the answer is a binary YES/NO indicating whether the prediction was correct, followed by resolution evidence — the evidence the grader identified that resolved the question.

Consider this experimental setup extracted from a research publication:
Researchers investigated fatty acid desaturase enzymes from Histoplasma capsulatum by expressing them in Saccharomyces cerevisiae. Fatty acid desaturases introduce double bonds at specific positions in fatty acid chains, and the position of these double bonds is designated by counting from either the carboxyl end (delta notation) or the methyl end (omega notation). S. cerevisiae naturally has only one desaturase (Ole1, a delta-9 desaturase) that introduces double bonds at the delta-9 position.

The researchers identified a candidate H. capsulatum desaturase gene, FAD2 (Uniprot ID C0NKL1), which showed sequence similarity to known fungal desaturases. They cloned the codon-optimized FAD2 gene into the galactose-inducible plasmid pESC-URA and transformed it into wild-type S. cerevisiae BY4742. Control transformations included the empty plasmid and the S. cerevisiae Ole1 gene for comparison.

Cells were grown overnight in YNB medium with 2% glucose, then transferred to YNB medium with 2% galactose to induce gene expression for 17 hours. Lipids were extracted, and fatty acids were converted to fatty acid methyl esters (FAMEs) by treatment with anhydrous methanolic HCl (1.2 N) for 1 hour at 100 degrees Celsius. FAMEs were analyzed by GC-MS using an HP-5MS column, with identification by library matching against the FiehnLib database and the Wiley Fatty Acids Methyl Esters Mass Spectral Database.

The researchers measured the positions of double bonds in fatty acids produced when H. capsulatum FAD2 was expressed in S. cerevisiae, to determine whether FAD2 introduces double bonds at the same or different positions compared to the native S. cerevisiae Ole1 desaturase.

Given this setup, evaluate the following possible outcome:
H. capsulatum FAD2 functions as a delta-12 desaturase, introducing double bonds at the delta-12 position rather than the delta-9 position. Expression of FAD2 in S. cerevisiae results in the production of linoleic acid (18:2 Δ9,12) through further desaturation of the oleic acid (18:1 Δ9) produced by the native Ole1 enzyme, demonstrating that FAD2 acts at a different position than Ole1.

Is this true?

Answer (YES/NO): NO